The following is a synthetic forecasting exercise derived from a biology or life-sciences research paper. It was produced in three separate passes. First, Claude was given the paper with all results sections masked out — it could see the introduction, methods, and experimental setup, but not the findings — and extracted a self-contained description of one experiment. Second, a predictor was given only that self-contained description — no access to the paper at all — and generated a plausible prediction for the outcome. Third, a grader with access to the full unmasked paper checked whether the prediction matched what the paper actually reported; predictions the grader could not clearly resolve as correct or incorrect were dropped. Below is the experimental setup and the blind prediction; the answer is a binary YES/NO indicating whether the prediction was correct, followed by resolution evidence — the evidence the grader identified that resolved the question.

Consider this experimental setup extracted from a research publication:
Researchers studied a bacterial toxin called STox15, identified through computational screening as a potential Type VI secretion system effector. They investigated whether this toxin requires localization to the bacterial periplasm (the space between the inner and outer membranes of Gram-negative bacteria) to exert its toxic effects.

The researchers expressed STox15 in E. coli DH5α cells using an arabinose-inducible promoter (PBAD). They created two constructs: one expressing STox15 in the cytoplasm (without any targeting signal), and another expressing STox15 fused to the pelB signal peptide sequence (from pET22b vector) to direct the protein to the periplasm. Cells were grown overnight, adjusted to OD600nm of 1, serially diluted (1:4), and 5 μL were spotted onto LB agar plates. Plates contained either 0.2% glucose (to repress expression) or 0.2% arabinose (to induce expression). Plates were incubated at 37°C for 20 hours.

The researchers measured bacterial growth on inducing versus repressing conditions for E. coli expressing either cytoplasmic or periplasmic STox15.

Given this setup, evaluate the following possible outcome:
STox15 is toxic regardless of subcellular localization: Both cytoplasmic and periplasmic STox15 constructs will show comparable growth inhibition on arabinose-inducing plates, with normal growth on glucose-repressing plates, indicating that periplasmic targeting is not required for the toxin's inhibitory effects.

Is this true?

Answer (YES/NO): NO